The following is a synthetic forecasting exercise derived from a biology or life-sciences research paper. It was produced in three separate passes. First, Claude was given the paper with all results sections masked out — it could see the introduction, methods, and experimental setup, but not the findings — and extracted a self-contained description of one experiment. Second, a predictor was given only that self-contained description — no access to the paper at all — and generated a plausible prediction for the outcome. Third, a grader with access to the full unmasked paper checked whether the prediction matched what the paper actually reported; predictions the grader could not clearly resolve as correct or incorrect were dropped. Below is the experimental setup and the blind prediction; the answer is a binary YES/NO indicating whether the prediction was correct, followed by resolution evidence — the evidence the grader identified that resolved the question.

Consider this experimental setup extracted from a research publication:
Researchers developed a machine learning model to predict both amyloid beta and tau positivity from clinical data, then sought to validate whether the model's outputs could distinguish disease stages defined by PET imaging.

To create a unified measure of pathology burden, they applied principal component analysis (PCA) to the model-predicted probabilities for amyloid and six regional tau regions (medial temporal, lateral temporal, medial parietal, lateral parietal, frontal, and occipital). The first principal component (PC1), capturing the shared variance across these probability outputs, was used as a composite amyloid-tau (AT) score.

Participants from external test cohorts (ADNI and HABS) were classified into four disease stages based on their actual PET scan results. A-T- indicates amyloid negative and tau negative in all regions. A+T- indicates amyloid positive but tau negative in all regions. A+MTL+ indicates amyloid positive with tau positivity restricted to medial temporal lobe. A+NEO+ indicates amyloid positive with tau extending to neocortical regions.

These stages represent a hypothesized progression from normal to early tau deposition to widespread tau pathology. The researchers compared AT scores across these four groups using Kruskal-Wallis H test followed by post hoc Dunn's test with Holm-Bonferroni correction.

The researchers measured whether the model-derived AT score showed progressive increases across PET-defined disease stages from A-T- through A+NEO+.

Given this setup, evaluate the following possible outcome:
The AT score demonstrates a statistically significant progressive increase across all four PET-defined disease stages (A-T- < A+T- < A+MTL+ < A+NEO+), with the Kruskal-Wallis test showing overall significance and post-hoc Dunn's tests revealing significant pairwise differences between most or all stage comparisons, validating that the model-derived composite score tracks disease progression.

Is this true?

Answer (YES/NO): YES